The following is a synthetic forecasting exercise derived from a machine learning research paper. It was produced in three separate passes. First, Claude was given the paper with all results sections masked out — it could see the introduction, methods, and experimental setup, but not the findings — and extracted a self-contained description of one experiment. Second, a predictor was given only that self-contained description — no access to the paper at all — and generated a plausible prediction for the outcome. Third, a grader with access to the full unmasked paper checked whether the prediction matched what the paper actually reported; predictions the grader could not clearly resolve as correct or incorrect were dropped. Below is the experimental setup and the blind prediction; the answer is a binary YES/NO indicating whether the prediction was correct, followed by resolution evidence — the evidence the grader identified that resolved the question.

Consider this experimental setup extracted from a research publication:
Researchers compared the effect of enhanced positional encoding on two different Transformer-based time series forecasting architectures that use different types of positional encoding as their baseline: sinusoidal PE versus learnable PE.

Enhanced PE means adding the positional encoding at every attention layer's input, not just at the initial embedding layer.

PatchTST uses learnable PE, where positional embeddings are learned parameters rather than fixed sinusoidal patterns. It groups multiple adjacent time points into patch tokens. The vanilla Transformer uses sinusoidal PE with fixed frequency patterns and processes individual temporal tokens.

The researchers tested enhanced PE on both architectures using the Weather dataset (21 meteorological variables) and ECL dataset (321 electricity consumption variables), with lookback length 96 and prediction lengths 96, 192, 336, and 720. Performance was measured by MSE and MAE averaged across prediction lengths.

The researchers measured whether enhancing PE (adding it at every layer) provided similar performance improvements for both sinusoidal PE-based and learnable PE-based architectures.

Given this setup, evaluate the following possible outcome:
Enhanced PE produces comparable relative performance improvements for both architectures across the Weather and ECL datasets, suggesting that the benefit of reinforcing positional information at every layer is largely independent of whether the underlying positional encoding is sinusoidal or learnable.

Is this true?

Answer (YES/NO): NO